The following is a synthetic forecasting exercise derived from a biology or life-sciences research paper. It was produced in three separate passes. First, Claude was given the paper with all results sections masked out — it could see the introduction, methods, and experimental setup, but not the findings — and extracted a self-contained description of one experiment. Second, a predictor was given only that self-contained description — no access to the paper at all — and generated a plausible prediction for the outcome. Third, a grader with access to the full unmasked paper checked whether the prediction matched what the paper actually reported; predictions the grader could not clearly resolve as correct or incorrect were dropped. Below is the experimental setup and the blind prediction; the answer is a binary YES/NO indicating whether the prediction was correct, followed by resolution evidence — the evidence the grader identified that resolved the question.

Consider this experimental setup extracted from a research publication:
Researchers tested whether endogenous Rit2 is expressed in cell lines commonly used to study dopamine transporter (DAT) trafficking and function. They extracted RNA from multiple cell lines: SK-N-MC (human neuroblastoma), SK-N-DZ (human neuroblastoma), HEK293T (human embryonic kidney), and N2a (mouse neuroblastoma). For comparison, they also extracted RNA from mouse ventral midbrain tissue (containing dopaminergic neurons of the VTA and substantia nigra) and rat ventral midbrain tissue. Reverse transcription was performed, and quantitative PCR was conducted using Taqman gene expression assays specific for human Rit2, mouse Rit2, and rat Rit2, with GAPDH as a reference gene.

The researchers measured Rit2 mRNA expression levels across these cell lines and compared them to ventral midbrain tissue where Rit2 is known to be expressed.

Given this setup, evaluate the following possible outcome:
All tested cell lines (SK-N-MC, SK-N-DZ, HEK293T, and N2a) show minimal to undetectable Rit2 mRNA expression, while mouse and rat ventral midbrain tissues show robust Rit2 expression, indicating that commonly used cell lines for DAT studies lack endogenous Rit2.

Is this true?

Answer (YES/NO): NO